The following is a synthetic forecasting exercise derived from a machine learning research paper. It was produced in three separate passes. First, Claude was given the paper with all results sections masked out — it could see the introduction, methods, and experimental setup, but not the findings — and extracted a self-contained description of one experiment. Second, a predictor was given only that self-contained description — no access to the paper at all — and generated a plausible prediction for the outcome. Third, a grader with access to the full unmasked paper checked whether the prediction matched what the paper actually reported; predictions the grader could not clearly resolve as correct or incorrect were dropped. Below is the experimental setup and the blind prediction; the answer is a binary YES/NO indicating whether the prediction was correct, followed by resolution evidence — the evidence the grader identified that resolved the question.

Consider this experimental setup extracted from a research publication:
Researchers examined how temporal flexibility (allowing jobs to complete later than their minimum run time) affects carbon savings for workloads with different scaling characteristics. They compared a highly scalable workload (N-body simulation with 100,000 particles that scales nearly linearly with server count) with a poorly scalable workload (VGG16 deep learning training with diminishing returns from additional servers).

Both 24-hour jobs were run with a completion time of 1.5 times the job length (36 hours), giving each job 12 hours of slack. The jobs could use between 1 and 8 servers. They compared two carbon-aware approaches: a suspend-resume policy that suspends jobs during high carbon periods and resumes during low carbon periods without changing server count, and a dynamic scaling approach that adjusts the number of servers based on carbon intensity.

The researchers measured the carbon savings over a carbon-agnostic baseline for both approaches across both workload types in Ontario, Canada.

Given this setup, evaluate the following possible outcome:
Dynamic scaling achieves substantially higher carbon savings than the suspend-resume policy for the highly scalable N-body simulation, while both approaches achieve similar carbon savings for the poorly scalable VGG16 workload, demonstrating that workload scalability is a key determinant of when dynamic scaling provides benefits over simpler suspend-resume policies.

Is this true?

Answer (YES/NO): YES